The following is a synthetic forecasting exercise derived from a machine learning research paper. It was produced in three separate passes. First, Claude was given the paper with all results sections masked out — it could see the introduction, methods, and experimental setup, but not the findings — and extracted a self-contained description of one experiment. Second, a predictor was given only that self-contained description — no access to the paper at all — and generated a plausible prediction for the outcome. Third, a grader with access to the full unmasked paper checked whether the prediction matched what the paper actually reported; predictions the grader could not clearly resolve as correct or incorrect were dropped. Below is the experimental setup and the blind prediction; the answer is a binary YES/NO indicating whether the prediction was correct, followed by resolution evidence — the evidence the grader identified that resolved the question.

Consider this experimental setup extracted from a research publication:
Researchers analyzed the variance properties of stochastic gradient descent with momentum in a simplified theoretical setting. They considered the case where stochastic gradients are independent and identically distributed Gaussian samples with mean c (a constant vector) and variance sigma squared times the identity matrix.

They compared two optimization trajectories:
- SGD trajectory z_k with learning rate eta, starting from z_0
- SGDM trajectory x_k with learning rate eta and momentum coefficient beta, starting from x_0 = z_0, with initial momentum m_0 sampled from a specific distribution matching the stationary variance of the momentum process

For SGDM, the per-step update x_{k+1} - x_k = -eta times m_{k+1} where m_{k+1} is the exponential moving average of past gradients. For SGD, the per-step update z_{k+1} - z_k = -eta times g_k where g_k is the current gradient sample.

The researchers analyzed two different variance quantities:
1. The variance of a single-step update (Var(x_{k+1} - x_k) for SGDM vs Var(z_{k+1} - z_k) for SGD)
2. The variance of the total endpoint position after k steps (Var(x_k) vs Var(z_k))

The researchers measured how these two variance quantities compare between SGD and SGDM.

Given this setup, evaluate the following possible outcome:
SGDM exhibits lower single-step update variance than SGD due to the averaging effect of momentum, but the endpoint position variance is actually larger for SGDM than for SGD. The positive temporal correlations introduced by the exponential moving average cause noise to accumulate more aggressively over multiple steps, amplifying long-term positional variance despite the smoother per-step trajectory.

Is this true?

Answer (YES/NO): NO